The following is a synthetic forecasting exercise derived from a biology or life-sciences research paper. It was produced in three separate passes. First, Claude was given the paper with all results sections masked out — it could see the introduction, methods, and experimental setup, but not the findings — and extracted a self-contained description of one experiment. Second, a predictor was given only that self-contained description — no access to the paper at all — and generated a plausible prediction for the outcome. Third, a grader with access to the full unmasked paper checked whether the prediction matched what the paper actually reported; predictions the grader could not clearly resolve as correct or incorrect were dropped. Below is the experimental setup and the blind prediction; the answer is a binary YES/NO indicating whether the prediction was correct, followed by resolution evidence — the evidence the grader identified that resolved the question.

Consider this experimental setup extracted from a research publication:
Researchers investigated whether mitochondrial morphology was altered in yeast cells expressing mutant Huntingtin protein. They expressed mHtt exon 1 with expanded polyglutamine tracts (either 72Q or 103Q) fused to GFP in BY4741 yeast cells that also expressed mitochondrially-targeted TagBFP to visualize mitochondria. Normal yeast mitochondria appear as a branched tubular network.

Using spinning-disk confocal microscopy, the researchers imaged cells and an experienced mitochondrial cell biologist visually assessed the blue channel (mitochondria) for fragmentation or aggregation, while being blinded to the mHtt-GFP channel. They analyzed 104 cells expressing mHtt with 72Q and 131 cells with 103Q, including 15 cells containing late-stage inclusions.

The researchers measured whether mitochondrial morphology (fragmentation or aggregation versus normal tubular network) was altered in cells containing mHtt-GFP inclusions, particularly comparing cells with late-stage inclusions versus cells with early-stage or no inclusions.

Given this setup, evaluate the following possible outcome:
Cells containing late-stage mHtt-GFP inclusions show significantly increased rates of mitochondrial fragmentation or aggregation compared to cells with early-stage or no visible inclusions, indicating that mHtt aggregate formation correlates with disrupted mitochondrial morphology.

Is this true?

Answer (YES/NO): NO